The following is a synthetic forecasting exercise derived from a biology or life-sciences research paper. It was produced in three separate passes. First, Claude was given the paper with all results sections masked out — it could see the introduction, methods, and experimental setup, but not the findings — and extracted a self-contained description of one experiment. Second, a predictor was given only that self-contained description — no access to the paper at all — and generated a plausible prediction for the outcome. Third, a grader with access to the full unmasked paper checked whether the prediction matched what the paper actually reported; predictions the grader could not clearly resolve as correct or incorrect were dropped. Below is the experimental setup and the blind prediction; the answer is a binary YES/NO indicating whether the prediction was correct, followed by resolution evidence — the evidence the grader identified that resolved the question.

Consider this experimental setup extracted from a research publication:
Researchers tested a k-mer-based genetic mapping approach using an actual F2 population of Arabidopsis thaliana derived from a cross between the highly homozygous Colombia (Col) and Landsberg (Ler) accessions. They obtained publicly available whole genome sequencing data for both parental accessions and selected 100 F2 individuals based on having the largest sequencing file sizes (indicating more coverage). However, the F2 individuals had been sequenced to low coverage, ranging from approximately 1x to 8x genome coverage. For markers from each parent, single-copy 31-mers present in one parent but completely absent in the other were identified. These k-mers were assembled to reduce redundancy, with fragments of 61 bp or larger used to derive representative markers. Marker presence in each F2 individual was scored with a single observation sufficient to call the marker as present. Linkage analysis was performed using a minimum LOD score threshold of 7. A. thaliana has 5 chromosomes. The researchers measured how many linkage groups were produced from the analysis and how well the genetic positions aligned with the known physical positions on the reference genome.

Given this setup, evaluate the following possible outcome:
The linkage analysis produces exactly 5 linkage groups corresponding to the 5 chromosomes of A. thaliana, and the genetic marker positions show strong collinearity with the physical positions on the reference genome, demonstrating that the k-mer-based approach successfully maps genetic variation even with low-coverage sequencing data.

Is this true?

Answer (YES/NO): NO